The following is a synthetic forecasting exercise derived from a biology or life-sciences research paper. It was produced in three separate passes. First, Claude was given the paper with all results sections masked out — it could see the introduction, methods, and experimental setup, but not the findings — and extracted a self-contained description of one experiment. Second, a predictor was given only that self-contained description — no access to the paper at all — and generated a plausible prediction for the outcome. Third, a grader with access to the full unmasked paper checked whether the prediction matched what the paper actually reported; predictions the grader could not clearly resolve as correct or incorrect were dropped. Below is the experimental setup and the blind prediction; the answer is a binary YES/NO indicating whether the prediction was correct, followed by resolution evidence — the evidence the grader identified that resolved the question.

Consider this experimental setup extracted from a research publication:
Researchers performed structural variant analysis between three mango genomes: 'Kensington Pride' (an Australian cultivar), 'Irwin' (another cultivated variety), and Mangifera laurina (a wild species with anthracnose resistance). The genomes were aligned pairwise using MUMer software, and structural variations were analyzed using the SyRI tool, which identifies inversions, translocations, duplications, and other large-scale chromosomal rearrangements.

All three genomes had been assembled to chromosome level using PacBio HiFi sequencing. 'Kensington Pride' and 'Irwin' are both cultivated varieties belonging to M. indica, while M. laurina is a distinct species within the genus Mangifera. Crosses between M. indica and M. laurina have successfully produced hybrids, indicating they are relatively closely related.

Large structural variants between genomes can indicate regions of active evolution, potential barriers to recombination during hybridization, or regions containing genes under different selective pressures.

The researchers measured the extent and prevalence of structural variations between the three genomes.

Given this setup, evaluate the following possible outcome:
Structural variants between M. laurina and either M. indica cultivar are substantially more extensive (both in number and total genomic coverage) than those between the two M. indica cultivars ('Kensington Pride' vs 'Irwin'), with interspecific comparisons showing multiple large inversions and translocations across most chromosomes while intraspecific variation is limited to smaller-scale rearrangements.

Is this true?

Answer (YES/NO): YES